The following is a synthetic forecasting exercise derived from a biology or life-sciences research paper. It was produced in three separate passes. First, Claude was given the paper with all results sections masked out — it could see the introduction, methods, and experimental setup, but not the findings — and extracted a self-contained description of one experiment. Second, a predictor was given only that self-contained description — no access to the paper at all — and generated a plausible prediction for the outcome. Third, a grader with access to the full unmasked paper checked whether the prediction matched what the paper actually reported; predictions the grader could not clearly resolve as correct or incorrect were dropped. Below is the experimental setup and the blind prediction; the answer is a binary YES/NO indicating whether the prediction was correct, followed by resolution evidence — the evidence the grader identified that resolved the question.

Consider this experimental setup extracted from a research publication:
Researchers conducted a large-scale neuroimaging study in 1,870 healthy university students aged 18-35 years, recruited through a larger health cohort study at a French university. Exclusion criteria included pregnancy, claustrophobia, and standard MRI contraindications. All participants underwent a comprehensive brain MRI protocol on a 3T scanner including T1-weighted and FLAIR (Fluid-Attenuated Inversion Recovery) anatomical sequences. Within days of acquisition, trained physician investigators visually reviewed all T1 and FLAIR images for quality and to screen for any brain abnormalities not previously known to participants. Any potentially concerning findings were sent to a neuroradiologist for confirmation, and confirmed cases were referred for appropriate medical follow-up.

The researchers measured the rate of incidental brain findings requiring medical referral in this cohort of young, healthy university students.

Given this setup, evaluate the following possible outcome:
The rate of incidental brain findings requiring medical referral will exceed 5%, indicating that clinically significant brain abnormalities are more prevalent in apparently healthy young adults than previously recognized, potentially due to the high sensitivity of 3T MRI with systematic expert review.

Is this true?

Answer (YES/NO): NO